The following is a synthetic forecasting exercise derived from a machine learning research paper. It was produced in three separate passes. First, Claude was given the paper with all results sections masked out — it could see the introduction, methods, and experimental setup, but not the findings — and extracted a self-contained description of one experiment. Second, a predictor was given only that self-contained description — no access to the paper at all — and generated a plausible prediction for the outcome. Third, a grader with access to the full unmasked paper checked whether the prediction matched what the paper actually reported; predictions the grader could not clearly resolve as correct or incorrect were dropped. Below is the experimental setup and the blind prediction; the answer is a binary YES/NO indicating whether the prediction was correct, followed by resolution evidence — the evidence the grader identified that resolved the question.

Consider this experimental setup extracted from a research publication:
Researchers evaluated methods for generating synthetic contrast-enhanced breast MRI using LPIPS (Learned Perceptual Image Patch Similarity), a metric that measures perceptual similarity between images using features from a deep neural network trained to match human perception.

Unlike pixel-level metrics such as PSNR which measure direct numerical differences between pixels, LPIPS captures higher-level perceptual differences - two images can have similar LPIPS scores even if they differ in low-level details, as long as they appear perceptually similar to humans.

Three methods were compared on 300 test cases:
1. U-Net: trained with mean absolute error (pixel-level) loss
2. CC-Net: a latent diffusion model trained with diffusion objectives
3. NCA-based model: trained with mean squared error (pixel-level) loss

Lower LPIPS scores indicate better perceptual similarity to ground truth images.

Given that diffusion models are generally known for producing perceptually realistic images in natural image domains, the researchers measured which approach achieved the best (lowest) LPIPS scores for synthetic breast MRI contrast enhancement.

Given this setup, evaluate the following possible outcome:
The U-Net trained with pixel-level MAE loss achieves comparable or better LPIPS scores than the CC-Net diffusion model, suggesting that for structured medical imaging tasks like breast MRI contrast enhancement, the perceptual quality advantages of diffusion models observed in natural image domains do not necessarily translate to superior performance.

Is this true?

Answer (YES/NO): YES